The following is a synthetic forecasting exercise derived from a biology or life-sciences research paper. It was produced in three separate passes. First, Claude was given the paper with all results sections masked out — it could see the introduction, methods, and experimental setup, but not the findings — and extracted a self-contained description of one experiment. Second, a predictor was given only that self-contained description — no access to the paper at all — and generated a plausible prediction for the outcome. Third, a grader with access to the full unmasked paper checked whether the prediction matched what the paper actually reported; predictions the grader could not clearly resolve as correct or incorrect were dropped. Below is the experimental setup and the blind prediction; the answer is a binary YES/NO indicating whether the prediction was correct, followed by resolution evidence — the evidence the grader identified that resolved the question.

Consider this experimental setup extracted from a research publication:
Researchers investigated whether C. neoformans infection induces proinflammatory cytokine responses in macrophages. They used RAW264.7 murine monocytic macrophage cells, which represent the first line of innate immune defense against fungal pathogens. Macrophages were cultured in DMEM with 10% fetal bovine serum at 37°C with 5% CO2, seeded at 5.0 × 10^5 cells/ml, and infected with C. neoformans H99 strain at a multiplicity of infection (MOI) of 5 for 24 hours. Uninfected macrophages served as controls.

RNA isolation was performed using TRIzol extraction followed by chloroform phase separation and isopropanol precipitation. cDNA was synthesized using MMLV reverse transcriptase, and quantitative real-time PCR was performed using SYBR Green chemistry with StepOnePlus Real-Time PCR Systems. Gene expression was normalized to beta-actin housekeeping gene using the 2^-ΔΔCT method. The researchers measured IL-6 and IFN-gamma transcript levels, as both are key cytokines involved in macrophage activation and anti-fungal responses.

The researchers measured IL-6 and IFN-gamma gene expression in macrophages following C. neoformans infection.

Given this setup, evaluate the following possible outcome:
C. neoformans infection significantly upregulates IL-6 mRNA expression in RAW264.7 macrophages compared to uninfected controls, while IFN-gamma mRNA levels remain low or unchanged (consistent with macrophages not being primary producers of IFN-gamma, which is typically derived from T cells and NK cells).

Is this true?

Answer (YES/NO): NO